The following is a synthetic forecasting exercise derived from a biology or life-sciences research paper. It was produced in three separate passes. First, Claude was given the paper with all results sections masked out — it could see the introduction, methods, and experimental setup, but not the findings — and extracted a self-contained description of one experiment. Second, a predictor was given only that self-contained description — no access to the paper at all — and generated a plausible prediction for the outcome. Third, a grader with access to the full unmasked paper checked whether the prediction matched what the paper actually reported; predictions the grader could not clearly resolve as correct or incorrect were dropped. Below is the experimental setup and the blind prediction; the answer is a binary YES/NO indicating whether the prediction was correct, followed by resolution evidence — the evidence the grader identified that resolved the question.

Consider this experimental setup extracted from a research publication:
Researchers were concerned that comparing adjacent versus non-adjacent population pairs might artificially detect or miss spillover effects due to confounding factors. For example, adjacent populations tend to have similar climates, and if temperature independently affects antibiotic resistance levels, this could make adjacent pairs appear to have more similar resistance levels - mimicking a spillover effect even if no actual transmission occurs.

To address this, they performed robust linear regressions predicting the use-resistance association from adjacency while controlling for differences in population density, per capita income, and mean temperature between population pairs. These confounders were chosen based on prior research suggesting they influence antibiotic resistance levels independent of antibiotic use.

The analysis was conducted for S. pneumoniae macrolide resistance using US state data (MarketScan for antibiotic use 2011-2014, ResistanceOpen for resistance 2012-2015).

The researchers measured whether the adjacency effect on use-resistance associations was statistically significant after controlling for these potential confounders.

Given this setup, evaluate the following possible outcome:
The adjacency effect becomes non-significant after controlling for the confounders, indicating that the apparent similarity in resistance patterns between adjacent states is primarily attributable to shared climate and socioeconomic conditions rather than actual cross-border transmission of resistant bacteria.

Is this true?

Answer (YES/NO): NO